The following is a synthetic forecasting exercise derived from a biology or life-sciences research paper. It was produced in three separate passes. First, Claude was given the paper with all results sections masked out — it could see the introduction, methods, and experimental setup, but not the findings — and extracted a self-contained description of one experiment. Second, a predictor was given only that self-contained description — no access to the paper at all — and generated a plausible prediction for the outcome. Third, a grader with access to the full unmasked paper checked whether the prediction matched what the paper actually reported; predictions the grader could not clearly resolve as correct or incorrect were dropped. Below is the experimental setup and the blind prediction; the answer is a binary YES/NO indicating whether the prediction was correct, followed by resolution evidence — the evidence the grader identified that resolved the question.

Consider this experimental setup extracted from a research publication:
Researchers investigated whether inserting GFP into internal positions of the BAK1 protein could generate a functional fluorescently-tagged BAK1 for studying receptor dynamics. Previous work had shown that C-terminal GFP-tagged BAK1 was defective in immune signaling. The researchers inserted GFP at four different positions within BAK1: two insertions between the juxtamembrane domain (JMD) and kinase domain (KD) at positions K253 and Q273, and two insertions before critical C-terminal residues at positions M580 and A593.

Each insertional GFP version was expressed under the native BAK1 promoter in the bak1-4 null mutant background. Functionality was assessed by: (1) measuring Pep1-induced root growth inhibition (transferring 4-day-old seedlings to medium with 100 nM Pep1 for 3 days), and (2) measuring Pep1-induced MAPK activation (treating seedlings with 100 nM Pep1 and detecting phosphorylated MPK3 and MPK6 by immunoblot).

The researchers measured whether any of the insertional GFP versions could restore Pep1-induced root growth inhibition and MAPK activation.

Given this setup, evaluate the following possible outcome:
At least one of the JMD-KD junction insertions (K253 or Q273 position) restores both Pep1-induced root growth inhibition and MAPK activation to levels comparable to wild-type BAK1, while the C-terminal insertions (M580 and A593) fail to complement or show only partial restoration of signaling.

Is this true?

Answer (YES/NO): NO